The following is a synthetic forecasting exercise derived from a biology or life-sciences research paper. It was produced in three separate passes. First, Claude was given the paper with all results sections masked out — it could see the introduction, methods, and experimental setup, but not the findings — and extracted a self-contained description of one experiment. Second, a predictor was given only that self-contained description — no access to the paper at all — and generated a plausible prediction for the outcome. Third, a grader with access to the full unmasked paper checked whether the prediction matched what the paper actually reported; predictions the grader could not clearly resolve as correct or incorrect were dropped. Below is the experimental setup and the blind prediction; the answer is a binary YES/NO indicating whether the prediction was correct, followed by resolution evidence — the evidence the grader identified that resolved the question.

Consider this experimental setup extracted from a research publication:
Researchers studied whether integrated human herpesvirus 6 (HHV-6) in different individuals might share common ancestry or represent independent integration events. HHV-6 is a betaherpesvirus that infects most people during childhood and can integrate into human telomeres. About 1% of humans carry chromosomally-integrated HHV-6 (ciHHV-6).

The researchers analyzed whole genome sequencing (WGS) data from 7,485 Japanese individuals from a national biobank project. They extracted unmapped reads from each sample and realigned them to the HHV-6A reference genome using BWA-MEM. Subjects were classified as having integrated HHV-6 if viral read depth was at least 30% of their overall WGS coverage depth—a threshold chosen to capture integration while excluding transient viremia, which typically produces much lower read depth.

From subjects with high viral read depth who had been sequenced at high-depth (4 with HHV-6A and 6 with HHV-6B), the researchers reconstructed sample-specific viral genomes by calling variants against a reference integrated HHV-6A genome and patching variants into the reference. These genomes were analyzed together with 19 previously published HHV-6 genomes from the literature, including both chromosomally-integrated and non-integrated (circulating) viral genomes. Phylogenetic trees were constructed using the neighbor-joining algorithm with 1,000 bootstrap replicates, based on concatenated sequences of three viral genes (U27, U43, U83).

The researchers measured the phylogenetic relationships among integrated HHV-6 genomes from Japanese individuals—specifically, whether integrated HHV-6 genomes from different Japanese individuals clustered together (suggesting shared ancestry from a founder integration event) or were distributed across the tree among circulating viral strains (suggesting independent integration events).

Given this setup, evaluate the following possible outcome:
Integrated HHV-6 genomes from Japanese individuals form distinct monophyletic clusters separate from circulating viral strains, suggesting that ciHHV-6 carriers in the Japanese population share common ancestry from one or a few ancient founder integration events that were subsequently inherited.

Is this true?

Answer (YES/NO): YES